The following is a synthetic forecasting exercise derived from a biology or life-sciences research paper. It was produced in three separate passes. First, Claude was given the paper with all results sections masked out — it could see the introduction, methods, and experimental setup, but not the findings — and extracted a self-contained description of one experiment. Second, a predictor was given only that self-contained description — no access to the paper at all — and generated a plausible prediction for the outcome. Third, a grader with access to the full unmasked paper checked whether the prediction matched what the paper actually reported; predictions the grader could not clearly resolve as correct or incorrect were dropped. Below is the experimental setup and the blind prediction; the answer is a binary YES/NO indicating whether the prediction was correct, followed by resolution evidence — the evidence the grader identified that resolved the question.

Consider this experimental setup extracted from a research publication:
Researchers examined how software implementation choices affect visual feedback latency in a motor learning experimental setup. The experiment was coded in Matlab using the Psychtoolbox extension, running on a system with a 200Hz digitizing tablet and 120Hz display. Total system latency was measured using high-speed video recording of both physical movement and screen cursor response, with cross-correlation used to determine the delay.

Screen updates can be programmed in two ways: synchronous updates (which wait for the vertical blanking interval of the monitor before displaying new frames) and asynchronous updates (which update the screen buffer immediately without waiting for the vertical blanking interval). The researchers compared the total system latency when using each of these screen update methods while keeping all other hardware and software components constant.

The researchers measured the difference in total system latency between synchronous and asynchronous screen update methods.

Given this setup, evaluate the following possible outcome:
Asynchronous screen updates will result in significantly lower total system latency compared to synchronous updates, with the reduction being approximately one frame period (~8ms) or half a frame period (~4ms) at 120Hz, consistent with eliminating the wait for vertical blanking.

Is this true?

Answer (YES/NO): NO